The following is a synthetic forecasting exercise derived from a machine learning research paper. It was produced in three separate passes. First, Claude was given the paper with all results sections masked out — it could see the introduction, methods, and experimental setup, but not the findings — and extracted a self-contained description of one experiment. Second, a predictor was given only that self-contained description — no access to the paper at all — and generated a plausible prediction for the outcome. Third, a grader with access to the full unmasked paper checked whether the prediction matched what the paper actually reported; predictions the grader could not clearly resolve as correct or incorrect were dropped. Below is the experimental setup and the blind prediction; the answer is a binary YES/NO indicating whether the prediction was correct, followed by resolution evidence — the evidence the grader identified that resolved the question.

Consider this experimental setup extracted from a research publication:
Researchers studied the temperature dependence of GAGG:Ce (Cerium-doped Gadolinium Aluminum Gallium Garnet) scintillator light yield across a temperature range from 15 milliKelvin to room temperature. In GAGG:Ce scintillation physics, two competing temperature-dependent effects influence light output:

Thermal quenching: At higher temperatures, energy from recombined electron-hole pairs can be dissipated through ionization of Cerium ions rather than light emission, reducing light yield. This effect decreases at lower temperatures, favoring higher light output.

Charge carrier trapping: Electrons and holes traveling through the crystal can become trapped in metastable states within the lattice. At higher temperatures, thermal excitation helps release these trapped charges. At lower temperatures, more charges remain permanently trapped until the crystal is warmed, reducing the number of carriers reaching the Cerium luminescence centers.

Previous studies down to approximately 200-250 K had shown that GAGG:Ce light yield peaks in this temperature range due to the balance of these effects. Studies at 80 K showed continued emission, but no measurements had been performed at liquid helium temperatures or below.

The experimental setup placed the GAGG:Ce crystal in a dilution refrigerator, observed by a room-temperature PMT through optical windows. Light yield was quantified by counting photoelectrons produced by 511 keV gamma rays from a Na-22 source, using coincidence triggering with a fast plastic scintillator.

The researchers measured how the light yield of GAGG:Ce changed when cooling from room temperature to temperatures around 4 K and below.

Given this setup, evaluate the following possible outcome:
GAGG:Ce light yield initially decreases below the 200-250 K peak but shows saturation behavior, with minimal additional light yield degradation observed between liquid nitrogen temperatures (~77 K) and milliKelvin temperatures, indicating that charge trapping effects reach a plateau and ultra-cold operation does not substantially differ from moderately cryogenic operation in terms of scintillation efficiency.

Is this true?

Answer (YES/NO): YES